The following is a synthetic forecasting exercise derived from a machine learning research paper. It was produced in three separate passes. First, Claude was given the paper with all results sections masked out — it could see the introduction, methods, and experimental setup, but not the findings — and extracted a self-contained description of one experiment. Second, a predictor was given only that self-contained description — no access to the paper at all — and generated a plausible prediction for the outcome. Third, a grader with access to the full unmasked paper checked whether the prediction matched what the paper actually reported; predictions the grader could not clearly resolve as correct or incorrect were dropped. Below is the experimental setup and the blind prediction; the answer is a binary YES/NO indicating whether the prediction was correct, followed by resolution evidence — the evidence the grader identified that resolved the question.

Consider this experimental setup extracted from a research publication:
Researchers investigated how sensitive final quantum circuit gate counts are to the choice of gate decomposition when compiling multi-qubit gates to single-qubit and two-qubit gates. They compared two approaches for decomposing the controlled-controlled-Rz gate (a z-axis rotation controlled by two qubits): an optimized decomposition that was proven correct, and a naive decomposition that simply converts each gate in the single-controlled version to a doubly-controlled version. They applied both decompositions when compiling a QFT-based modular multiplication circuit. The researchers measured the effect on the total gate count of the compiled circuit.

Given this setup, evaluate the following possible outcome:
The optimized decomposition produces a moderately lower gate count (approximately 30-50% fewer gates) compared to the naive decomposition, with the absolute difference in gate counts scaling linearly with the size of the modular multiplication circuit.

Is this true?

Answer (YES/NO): NO